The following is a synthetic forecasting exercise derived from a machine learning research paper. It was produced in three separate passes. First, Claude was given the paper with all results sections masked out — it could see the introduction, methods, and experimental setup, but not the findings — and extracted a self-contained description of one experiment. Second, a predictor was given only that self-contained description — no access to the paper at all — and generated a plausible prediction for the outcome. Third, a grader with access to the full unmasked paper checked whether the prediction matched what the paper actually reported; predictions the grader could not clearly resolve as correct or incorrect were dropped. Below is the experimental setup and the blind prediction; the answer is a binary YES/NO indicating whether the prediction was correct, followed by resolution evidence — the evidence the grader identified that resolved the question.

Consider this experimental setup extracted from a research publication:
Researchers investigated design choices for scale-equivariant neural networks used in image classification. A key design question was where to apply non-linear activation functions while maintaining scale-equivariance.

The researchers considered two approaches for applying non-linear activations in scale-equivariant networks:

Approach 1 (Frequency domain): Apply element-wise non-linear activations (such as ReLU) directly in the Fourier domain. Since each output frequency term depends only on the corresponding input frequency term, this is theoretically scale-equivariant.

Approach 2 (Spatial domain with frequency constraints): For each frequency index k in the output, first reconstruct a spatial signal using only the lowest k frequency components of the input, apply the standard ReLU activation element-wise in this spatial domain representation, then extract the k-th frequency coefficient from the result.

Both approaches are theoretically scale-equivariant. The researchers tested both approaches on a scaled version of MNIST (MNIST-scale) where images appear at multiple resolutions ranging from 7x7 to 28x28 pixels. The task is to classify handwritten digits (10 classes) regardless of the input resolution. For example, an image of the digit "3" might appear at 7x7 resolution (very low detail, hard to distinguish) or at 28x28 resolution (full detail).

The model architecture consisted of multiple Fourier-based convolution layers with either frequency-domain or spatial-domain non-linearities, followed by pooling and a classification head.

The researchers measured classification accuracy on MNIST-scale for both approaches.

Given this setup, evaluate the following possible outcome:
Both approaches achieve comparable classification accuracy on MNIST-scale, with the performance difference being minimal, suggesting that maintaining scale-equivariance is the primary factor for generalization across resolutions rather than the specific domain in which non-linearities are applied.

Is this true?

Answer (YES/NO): NO